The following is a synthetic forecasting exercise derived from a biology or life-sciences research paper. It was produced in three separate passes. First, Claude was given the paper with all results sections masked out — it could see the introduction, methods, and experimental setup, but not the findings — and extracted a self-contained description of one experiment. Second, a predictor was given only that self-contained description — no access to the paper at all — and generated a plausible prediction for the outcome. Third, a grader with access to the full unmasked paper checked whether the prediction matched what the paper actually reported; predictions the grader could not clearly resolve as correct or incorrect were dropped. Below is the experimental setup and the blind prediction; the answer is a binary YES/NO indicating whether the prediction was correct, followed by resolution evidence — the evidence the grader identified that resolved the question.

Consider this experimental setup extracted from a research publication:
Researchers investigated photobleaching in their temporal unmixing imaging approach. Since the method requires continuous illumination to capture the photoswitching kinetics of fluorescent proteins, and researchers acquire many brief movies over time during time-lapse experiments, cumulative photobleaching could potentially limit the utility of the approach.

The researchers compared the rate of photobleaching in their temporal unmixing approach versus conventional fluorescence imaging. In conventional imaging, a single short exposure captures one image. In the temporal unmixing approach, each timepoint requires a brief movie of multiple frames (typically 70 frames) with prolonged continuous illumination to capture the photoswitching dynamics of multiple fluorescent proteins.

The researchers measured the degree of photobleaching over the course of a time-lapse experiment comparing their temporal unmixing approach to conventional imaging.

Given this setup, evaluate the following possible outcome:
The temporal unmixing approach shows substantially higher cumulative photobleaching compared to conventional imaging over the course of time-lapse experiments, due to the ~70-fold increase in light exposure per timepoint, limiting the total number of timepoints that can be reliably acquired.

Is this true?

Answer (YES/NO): NO